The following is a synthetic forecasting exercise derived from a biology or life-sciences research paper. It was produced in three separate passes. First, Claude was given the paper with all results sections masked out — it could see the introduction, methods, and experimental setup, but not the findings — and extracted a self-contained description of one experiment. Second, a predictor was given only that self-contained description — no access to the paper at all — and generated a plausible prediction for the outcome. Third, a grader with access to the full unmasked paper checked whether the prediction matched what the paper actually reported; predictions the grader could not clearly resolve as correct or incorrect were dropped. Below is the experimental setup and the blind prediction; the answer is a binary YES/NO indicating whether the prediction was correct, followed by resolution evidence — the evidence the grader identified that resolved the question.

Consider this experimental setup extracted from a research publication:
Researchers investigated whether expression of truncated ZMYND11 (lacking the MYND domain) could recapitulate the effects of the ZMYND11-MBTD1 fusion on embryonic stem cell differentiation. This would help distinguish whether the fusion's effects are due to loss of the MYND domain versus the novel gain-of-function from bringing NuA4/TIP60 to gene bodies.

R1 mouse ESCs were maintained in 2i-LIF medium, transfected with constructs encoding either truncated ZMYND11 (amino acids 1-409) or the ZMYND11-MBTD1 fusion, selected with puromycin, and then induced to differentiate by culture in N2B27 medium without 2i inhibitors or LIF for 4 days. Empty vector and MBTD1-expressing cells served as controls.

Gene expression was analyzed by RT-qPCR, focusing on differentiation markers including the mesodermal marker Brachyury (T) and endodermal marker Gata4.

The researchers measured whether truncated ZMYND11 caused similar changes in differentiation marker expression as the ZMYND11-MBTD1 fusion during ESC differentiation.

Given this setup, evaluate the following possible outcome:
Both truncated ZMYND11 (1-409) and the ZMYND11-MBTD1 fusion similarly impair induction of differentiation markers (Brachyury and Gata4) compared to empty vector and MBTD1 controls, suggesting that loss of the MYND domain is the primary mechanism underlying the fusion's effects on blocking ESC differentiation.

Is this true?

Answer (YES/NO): NO